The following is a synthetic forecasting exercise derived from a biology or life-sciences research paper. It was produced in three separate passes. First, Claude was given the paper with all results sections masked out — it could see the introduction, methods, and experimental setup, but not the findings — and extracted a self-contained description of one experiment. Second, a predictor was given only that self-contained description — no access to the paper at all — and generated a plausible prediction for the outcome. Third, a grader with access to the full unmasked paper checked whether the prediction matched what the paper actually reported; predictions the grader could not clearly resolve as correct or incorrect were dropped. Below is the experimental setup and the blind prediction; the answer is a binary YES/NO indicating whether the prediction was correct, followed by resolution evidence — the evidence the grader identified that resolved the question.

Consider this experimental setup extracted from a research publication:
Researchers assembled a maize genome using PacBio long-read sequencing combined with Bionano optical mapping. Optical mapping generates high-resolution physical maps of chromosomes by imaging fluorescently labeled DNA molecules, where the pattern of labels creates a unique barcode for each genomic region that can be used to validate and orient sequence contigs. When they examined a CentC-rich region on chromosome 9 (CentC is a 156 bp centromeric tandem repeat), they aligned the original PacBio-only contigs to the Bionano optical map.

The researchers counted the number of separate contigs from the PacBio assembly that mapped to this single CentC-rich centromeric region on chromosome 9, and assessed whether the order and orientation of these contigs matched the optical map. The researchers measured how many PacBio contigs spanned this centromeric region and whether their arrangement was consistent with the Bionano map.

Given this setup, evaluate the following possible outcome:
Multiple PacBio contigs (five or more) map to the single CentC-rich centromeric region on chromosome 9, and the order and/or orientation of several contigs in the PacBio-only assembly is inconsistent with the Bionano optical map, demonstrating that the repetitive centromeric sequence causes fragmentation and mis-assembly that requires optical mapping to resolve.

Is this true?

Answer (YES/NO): YES